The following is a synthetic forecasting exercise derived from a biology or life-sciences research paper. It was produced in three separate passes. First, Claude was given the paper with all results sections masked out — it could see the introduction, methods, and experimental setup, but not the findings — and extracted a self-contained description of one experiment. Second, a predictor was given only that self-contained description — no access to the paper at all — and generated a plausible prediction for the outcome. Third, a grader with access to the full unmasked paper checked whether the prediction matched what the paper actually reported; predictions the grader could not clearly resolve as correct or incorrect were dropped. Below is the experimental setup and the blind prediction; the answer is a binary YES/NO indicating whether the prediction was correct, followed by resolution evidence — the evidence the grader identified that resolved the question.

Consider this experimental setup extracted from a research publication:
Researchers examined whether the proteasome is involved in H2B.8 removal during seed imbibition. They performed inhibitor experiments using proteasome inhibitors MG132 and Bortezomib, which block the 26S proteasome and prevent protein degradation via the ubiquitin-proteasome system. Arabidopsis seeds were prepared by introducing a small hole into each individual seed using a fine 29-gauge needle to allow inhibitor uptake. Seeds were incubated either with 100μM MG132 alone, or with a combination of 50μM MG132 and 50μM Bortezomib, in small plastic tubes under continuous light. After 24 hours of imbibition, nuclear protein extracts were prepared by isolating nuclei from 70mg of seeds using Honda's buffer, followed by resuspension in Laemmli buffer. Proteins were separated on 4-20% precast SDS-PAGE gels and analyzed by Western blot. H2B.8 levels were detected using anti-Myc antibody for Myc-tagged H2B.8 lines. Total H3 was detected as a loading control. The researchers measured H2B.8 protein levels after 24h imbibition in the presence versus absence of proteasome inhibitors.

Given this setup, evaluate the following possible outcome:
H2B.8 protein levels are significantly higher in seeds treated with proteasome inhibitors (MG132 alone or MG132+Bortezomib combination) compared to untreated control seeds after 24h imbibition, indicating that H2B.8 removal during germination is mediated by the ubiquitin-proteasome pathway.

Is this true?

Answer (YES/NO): NO